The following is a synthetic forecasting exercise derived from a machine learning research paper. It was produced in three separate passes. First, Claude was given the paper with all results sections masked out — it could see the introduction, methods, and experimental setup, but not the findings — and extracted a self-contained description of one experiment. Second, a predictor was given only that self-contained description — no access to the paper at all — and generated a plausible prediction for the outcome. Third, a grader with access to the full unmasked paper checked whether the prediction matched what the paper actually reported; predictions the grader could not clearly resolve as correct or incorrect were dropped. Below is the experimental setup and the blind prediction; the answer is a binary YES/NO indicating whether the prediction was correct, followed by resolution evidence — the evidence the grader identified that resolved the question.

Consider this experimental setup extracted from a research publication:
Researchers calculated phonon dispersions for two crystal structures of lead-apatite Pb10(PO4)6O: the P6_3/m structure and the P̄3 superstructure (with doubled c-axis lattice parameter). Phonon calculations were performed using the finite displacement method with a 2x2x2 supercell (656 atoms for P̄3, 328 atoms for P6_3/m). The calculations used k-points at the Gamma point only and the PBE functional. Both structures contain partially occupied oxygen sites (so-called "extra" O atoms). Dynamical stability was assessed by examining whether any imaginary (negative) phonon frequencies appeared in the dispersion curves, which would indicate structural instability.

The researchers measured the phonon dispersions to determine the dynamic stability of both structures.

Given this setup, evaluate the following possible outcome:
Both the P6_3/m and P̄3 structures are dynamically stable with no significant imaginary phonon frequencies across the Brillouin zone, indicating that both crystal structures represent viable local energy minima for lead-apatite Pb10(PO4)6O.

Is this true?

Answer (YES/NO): NO